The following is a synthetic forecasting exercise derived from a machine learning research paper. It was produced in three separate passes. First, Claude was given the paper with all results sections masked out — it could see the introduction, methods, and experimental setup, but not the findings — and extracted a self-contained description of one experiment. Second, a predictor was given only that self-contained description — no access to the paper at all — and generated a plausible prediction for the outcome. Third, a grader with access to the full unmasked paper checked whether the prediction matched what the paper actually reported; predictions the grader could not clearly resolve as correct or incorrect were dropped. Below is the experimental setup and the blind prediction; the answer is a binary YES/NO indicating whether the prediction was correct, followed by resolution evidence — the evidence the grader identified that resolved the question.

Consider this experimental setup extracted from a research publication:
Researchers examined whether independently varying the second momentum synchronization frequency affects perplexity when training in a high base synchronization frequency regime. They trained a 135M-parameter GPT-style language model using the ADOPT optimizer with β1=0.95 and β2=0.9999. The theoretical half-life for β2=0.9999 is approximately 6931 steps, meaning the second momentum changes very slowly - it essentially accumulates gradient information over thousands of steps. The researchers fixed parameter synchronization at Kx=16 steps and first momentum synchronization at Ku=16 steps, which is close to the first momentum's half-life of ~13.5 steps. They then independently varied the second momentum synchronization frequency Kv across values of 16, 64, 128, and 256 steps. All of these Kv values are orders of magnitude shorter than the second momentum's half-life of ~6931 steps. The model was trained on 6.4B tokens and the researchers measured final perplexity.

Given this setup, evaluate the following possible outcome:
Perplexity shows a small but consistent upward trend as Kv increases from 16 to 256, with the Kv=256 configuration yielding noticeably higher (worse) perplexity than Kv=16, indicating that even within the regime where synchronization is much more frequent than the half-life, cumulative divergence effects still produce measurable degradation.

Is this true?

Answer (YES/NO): NO